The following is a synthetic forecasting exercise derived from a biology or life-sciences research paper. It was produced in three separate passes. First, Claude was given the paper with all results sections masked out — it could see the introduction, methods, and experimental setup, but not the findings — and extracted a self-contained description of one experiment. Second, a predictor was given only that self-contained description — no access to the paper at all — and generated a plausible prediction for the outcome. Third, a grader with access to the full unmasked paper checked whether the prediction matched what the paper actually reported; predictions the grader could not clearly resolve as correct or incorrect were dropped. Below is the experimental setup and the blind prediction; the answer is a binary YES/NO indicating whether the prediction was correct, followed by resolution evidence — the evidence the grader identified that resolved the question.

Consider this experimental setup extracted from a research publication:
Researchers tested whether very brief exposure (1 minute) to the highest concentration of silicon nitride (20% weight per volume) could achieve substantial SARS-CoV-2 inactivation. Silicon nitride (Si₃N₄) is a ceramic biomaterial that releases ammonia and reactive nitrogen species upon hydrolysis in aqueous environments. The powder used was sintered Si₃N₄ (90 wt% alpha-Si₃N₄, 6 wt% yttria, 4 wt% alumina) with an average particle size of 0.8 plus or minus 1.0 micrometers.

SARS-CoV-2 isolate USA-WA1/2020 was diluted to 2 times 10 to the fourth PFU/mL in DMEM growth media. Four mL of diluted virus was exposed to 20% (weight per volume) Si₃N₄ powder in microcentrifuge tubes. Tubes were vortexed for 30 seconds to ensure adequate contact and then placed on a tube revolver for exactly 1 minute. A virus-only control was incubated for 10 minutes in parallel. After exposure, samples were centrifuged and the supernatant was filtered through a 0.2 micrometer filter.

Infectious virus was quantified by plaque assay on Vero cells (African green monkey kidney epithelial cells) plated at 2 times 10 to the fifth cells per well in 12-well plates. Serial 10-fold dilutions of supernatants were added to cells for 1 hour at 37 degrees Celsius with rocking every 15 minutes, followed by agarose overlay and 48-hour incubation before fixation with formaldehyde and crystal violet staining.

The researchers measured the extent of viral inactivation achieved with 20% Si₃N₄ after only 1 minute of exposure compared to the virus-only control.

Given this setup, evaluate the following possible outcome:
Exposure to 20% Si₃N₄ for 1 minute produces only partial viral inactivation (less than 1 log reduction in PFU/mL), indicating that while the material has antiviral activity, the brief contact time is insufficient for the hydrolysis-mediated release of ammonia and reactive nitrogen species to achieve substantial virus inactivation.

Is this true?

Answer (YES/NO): NO